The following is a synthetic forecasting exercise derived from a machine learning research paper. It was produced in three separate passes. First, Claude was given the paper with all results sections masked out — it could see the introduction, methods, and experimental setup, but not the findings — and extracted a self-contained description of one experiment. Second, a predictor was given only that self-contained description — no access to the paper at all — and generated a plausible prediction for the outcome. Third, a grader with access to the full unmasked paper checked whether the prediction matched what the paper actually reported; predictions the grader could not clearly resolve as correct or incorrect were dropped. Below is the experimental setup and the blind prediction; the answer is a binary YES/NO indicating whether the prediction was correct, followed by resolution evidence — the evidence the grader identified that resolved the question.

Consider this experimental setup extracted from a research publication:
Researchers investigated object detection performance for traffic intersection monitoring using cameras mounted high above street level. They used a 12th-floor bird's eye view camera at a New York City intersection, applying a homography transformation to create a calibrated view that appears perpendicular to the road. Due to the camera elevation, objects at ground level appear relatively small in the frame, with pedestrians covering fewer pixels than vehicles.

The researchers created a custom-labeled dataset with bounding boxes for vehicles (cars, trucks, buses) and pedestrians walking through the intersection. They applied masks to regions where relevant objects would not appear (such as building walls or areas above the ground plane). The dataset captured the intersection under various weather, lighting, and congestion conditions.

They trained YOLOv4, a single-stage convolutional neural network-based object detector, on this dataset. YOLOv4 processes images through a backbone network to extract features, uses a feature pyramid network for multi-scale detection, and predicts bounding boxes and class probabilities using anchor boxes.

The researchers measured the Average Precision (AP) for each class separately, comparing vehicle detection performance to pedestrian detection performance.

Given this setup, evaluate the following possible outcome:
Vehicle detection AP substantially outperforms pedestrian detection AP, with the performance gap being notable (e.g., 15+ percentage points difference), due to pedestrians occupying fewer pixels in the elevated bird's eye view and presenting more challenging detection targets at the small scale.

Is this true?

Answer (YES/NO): YES